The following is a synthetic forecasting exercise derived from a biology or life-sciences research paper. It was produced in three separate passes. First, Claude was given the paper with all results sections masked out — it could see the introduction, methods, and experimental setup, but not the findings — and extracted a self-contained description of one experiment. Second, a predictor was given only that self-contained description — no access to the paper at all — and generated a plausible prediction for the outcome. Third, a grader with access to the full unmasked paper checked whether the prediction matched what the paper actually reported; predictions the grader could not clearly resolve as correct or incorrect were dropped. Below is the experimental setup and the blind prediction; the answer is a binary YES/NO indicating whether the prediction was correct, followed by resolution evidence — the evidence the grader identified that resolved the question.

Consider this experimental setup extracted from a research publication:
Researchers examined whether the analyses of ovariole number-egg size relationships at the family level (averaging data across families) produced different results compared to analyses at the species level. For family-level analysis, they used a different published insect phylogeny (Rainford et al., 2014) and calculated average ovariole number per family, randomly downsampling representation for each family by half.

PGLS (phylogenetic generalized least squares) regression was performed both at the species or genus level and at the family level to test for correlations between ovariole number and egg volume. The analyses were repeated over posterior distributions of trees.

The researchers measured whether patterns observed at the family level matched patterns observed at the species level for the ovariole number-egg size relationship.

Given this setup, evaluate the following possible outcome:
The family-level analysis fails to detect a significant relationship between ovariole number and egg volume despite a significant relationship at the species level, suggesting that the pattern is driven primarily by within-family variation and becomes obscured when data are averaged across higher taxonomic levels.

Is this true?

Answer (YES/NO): NO